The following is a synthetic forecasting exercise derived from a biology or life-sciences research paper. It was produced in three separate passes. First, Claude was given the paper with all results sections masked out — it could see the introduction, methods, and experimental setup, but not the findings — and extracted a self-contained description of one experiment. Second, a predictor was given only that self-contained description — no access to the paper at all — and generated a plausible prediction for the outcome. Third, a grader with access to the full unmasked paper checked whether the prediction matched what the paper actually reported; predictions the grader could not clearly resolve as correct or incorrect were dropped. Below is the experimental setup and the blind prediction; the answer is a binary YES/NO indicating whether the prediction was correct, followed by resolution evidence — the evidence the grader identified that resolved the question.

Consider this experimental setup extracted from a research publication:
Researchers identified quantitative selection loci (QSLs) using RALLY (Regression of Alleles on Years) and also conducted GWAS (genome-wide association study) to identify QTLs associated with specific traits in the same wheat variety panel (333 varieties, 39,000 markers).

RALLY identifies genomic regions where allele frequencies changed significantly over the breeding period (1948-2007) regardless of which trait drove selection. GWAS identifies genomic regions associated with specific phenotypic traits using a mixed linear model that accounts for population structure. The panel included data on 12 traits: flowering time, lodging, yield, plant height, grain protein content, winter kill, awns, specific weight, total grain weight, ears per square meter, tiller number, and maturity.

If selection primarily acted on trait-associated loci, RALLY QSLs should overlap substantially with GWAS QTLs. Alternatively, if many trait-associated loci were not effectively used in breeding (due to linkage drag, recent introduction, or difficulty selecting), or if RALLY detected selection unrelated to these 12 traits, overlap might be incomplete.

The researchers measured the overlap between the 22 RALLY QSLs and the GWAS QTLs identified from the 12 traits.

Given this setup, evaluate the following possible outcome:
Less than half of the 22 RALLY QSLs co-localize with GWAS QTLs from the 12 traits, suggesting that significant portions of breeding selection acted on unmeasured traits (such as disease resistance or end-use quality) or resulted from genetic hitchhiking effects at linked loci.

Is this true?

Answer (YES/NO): NO